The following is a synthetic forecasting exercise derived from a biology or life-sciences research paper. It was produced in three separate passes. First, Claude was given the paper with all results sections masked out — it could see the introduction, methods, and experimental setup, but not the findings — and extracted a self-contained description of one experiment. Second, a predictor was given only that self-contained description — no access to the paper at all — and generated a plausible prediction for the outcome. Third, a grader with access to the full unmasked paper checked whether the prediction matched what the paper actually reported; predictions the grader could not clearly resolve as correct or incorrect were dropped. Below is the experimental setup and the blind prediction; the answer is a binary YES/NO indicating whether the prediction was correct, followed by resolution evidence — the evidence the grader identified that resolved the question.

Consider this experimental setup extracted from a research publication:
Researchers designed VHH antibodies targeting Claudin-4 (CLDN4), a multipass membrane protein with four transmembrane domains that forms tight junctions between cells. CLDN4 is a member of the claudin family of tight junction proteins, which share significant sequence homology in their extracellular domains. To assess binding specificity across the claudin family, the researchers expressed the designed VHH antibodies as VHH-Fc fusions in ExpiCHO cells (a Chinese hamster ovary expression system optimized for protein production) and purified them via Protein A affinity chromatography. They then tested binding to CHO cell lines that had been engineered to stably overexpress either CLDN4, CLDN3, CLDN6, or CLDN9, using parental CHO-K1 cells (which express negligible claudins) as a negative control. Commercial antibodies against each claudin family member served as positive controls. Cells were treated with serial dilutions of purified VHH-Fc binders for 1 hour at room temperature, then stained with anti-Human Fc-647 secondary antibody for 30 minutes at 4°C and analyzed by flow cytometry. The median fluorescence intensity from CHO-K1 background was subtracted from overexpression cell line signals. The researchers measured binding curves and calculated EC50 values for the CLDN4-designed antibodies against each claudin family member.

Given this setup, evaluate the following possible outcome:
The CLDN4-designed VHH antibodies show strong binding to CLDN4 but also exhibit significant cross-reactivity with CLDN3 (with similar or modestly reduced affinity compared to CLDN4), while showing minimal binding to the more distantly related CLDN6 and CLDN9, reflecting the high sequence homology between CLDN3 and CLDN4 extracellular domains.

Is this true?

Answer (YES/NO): NO